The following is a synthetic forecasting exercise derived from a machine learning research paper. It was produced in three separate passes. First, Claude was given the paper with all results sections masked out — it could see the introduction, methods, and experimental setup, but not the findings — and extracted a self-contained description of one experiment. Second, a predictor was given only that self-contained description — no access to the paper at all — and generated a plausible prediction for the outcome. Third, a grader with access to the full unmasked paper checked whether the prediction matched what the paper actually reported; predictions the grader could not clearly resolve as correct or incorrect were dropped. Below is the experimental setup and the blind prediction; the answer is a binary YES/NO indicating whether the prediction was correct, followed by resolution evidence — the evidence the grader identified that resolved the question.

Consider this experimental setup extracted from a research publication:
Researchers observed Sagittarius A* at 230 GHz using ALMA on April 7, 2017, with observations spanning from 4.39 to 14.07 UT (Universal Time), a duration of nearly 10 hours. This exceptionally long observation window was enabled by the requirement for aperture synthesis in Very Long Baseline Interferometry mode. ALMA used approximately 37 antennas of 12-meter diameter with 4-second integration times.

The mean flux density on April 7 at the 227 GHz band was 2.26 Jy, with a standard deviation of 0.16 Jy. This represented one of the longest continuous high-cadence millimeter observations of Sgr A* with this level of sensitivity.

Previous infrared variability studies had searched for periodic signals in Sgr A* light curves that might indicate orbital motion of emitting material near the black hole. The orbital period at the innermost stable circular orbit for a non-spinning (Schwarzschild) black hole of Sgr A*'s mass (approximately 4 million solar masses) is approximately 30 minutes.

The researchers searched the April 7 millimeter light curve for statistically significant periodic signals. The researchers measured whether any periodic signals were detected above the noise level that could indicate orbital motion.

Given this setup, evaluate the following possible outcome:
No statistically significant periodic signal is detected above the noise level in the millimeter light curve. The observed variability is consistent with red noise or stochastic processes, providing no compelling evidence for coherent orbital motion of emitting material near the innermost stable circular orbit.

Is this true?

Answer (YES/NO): YES